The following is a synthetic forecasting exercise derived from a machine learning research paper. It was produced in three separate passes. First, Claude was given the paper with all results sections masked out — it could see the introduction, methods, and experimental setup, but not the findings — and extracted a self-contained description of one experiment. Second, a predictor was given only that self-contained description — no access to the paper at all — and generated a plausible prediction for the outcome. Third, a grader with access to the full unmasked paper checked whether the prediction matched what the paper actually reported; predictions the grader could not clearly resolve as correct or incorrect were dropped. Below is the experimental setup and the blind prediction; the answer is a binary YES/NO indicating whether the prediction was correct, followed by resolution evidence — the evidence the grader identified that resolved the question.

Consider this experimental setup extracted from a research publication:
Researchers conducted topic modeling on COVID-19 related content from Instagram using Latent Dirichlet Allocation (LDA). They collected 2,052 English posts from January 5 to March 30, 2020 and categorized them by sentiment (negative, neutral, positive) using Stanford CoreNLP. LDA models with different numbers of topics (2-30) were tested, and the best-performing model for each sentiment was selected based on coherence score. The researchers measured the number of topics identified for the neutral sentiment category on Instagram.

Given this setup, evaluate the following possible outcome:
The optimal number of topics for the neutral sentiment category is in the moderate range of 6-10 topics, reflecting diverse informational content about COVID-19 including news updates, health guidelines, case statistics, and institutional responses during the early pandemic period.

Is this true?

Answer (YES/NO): NO